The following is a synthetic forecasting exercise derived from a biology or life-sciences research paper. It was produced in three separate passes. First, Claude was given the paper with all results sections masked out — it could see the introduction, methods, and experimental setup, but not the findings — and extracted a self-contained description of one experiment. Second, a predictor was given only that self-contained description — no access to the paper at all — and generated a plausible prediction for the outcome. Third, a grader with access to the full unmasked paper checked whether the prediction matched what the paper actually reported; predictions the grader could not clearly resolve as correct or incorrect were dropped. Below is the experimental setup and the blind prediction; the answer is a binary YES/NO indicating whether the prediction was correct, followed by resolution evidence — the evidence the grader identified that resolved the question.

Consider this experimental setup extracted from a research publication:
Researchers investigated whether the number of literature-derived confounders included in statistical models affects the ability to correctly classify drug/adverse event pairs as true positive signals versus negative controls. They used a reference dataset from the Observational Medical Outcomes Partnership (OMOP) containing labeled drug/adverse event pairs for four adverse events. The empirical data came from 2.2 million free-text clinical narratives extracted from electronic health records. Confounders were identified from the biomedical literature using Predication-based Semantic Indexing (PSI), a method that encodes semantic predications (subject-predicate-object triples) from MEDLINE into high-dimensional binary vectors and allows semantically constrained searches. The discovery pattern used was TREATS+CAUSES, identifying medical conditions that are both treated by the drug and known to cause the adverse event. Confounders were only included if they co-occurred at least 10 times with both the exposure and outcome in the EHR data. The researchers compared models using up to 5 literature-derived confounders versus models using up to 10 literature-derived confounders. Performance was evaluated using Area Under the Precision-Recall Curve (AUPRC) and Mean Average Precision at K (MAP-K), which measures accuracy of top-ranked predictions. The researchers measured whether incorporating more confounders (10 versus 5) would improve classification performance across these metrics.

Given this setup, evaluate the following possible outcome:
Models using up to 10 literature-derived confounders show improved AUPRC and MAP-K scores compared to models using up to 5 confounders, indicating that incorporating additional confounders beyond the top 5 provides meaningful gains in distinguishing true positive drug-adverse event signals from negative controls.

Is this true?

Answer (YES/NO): YES